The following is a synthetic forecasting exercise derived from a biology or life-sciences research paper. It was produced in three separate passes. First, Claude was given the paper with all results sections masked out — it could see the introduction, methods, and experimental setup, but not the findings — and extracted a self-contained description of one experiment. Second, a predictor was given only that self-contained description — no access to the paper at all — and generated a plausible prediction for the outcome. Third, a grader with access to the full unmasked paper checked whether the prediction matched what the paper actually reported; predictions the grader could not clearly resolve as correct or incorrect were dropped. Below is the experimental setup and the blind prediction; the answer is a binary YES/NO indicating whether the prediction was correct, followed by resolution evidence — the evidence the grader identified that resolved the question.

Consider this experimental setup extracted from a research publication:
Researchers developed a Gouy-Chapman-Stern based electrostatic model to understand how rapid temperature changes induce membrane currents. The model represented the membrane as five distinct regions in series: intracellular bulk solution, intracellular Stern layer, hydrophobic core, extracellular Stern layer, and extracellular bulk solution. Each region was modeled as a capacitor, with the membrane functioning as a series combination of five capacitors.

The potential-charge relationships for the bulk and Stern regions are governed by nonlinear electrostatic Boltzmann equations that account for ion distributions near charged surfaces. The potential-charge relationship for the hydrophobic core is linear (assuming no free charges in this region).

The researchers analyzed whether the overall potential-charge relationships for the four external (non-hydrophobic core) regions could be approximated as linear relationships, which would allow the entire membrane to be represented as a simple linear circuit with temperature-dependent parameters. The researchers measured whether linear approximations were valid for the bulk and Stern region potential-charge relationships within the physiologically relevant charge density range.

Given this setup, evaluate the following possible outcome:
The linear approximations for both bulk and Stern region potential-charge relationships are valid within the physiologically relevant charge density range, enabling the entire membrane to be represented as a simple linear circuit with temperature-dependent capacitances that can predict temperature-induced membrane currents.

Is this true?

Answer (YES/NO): YES